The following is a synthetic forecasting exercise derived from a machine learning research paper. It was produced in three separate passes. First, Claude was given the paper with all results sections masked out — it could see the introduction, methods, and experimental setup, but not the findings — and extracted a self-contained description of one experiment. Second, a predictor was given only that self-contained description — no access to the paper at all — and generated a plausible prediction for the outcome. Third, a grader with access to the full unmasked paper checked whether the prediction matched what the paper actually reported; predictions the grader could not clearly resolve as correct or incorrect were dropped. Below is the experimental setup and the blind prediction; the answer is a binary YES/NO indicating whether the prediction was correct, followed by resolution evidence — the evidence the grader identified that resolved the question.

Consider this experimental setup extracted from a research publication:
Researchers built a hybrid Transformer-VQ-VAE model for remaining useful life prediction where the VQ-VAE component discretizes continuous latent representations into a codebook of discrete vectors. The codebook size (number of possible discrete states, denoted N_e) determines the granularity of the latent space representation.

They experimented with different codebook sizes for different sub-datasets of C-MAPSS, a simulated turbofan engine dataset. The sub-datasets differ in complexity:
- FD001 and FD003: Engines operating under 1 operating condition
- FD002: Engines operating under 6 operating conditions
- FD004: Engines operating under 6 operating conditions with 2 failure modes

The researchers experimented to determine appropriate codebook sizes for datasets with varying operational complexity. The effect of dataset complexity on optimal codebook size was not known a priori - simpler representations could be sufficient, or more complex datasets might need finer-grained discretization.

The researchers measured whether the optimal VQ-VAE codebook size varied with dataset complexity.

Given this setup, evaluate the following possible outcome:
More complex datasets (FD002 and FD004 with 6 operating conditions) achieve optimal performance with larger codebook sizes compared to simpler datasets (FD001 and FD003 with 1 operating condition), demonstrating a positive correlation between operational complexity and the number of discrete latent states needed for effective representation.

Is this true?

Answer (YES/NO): YES